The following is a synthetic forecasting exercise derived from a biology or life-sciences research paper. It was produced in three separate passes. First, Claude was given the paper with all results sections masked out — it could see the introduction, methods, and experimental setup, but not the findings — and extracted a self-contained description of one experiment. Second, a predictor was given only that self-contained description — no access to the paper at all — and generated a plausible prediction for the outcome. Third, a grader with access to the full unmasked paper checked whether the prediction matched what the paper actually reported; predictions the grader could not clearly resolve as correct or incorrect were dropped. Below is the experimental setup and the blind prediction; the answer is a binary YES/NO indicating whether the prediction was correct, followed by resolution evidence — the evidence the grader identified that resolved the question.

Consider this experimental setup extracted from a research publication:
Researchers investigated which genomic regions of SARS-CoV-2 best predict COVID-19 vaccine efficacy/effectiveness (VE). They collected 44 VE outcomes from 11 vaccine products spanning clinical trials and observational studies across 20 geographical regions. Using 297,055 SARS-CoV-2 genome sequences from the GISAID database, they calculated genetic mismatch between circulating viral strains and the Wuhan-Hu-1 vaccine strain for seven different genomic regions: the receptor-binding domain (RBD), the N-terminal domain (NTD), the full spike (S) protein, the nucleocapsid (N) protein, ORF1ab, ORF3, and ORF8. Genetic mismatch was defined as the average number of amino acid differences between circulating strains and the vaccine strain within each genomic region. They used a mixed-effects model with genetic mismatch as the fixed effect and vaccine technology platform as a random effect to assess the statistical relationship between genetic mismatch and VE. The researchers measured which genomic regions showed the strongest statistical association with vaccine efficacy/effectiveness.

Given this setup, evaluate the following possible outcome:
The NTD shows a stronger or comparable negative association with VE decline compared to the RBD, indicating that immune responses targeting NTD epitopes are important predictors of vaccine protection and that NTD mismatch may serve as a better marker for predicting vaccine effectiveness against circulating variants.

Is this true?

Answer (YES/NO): NO